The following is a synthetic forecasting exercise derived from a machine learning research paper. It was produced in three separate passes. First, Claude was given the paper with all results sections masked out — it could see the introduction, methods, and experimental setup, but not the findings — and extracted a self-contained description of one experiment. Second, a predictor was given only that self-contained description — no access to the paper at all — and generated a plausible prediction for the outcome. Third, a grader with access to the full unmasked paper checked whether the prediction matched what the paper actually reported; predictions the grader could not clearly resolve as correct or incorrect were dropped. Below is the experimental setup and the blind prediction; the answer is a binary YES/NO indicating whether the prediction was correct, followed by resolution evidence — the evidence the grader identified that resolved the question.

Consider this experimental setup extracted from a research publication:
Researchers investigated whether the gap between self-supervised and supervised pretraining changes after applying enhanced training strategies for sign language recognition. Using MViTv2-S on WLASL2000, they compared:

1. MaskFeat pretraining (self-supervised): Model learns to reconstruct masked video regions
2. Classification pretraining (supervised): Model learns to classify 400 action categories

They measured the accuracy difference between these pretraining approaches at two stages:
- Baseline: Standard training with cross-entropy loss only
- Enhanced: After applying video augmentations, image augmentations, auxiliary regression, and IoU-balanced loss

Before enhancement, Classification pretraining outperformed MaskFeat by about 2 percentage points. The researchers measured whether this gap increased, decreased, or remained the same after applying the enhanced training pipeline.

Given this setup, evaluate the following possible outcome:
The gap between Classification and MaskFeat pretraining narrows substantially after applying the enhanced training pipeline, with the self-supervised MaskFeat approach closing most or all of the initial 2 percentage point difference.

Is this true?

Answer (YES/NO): YES